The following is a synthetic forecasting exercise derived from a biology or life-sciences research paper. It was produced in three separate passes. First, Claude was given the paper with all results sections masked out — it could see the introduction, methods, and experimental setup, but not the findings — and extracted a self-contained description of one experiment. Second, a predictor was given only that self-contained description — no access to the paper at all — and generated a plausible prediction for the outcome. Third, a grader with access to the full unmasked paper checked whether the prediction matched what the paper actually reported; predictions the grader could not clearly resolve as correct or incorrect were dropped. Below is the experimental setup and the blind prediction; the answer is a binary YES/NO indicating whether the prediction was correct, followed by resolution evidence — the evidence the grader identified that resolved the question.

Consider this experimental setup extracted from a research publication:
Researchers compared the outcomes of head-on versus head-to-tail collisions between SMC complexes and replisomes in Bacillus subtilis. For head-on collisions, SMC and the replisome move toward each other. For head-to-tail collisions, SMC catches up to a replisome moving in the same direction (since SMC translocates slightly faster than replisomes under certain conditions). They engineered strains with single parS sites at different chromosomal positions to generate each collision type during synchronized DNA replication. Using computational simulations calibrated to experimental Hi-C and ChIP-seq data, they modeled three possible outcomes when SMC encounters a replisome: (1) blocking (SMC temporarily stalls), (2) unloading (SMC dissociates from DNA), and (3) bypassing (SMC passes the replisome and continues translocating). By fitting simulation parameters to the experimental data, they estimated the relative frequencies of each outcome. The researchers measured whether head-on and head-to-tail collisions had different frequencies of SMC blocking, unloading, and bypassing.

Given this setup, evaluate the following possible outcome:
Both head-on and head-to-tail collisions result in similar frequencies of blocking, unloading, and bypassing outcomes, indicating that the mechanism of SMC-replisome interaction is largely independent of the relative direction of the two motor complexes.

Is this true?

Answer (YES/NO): YES